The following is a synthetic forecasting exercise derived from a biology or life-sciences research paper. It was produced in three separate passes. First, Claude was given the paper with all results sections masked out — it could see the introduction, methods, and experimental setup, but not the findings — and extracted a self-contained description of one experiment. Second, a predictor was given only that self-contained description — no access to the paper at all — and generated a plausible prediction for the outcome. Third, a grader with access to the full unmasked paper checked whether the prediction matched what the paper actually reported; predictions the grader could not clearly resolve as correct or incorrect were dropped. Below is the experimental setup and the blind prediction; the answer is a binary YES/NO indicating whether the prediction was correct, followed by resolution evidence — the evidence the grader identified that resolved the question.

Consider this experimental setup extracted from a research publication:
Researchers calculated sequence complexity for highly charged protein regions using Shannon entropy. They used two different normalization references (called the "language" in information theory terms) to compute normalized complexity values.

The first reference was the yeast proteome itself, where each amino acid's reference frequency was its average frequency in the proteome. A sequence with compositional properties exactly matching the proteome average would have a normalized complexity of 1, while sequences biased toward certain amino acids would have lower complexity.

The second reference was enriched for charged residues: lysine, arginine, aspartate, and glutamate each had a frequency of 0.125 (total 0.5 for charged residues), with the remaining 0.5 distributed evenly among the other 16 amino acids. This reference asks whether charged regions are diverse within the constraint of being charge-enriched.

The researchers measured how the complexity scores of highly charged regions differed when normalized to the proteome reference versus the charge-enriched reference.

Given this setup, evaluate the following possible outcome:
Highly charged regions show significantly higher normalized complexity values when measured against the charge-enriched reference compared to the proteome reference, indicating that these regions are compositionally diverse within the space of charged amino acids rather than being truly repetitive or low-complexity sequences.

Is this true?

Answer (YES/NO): NO